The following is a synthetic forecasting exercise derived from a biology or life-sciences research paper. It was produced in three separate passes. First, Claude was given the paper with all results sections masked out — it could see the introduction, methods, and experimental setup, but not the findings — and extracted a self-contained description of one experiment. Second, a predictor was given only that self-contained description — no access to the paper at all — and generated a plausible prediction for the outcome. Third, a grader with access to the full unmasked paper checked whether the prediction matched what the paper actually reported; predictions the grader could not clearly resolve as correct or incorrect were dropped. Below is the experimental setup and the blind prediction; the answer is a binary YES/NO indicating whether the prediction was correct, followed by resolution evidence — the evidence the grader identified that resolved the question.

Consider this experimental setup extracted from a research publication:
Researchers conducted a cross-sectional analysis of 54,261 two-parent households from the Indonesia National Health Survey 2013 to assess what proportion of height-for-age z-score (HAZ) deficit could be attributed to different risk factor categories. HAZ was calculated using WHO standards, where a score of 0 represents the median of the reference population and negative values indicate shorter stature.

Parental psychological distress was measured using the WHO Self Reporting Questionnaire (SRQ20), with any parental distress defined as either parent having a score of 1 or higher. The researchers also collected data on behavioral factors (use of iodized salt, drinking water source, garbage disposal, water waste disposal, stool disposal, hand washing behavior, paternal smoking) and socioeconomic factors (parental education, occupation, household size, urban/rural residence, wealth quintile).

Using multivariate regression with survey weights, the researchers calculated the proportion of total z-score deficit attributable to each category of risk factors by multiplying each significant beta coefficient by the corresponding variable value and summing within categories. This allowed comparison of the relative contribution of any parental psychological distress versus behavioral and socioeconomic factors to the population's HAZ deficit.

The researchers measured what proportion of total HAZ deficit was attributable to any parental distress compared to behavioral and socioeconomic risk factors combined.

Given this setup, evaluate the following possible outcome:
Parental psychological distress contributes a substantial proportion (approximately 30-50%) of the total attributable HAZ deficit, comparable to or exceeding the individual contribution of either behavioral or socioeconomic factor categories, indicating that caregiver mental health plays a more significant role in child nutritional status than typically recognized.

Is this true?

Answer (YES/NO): NO